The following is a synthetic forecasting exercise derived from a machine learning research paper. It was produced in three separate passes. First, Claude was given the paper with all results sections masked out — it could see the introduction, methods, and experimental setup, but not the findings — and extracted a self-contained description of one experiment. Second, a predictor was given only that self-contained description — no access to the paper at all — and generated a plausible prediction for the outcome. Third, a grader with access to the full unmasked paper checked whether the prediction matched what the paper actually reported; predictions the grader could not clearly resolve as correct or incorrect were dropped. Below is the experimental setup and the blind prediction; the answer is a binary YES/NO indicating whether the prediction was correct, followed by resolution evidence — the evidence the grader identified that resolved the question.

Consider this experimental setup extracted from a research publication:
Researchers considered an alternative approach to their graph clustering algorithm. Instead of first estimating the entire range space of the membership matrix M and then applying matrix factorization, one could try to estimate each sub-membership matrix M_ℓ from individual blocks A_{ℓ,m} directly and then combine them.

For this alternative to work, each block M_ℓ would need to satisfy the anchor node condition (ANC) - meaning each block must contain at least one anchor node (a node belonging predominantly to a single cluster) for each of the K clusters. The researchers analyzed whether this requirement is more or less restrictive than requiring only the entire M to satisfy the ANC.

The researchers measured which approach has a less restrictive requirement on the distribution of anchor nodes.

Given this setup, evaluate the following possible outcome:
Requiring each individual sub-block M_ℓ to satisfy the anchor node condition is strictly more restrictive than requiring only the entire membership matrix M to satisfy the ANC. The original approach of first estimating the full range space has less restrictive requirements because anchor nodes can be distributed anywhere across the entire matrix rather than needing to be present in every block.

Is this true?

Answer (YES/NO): YES